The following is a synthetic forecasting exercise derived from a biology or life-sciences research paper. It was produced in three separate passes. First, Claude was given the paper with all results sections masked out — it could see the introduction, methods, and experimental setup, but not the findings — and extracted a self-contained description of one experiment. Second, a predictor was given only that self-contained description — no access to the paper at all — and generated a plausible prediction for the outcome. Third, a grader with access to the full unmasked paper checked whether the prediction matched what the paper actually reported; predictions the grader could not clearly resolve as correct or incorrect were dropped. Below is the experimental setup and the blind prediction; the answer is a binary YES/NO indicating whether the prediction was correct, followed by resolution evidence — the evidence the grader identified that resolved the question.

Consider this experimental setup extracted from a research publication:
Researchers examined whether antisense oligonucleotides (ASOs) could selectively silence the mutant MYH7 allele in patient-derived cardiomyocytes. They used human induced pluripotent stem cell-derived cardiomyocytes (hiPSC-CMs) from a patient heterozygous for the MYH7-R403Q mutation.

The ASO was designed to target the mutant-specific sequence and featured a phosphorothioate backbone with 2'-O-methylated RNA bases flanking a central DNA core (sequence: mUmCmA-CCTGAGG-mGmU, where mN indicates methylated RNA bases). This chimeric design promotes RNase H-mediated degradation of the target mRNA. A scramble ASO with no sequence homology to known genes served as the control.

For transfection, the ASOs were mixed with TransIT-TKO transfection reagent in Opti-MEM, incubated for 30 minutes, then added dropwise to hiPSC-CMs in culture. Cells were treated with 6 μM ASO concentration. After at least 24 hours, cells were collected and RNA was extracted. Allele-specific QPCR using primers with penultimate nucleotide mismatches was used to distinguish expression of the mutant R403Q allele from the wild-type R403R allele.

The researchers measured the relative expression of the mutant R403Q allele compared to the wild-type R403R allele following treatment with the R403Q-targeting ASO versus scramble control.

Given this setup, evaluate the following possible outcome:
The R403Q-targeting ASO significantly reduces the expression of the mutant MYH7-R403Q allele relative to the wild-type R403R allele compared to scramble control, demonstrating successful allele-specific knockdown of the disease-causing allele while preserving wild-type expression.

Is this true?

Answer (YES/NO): YES